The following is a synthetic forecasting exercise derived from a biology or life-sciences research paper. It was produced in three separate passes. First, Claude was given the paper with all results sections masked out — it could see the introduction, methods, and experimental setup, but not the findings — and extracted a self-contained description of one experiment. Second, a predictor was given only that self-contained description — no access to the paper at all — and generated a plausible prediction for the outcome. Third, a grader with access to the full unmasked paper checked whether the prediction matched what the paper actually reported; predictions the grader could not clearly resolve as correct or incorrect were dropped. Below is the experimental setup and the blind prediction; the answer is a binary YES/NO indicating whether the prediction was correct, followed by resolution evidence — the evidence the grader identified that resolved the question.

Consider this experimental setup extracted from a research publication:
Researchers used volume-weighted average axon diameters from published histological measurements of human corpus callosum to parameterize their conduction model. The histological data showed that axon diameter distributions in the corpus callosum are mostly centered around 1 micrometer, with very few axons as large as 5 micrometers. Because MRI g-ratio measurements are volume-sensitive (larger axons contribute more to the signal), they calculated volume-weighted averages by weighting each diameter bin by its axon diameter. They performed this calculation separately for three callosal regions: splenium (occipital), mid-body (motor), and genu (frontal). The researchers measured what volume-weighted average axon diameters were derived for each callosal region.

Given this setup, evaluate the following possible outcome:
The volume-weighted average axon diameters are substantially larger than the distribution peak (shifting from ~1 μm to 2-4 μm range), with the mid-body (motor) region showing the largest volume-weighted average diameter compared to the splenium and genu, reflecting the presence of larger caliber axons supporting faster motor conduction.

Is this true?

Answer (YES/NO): NO